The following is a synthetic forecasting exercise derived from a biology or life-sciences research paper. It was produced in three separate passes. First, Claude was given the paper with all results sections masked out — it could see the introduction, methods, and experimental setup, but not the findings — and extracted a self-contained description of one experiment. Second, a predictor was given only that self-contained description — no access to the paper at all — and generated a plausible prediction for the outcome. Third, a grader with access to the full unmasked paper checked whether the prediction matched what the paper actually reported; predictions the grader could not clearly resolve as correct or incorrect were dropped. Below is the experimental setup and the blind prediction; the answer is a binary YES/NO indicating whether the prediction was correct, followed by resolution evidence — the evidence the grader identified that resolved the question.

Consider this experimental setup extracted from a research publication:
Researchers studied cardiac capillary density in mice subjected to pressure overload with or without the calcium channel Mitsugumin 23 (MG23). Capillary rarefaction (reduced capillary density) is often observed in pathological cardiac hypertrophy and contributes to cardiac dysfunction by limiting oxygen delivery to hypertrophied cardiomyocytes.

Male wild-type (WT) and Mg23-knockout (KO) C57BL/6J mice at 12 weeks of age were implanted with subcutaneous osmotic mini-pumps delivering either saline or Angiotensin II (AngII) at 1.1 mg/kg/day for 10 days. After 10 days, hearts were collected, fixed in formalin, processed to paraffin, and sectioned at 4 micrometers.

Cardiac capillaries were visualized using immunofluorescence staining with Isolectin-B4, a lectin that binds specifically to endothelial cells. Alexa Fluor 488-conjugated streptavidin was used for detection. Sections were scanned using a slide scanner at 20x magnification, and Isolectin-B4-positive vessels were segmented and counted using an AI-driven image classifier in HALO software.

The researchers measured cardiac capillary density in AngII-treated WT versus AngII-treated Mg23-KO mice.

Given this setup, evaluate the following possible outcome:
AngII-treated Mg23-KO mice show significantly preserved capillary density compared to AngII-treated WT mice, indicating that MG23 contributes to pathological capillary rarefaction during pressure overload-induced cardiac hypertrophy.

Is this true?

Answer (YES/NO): NO